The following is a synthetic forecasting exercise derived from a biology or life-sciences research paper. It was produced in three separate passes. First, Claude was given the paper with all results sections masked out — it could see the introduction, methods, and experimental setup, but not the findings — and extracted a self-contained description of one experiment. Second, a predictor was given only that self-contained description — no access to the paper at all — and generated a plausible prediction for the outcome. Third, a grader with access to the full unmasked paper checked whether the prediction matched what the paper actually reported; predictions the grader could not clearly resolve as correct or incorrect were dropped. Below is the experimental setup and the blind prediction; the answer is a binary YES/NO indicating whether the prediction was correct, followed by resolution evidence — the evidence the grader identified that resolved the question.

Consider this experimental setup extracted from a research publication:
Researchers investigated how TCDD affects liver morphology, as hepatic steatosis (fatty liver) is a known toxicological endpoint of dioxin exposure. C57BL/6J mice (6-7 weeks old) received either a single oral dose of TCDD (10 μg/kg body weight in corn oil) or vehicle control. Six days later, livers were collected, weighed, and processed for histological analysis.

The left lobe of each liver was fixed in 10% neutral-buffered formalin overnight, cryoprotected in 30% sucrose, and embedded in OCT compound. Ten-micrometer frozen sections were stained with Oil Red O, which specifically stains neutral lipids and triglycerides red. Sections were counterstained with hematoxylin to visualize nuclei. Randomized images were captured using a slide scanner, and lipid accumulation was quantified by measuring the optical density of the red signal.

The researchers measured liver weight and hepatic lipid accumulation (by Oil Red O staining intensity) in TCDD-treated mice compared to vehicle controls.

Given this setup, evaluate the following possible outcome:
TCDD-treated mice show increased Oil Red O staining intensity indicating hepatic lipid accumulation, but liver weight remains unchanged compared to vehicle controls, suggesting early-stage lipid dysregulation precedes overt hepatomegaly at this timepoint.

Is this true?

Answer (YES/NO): NO